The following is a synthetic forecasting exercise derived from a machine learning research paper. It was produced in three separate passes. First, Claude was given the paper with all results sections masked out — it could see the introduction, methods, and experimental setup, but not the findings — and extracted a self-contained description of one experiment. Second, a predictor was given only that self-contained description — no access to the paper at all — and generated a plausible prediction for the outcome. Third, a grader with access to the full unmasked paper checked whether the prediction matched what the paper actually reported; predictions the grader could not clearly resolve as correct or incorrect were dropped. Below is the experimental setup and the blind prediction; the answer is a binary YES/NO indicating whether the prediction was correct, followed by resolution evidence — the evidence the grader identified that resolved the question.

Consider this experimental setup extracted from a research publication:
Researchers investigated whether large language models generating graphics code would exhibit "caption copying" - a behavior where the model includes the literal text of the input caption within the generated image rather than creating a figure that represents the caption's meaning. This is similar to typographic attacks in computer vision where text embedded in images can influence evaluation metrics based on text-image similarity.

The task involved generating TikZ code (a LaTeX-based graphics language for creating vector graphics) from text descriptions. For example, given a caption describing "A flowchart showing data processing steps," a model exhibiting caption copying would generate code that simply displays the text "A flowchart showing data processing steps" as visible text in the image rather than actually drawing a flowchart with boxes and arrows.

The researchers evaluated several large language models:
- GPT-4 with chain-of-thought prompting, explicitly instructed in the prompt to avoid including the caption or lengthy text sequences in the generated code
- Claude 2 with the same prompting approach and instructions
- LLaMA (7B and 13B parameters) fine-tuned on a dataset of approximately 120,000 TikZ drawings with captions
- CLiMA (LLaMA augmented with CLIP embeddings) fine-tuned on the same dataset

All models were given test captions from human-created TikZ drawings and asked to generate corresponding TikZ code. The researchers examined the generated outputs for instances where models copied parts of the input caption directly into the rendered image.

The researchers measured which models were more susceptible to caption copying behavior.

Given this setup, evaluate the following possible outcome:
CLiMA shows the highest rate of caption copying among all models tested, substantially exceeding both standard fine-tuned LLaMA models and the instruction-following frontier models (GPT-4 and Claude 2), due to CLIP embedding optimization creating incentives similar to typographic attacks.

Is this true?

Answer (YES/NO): NO